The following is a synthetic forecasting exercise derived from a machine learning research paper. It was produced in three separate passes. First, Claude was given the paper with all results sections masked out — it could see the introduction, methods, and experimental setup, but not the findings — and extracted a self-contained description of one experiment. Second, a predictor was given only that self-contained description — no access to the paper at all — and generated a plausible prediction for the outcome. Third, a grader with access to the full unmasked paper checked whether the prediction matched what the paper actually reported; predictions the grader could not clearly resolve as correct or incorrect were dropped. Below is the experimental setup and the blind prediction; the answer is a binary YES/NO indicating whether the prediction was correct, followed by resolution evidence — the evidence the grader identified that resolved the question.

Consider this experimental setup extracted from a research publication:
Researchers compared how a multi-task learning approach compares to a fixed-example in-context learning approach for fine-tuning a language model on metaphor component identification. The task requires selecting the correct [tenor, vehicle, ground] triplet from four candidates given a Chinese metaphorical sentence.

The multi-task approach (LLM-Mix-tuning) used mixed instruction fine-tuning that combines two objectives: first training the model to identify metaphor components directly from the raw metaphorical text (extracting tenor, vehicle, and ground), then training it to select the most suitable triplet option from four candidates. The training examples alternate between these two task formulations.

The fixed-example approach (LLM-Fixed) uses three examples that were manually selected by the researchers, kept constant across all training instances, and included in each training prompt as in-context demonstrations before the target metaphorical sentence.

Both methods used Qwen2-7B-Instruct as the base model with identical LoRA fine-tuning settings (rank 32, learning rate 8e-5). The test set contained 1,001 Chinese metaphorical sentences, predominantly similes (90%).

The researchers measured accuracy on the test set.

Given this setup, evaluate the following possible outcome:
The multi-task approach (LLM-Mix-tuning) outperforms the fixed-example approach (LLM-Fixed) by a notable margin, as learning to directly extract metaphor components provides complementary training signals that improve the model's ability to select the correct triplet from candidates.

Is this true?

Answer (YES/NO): NO